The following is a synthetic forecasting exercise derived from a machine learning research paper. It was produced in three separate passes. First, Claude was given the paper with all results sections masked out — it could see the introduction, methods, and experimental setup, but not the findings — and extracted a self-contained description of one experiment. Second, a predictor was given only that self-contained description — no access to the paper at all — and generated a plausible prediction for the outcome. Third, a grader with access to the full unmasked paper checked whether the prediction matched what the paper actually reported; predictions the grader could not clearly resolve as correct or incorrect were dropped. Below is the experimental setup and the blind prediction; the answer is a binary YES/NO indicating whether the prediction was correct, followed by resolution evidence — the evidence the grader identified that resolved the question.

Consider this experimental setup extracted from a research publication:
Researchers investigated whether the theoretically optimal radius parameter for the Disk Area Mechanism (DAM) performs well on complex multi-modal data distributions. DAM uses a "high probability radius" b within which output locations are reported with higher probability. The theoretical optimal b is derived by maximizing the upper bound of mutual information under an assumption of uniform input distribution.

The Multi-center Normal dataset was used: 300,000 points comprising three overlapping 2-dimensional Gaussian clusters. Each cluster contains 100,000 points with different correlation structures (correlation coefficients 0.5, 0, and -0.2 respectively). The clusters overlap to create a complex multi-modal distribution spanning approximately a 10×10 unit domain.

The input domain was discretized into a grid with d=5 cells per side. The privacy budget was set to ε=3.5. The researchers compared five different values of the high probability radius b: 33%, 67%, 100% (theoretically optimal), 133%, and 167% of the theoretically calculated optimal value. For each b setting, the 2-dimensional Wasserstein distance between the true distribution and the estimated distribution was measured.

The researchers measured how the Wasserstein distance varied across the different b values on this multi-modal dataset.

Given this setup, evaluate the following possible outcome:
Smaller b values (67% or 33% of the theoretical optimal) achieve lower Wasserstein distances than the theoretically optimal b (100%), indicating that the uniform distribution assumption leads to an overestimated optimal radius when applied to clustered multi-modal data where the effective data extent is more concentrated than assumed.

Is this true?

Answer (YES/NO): NO